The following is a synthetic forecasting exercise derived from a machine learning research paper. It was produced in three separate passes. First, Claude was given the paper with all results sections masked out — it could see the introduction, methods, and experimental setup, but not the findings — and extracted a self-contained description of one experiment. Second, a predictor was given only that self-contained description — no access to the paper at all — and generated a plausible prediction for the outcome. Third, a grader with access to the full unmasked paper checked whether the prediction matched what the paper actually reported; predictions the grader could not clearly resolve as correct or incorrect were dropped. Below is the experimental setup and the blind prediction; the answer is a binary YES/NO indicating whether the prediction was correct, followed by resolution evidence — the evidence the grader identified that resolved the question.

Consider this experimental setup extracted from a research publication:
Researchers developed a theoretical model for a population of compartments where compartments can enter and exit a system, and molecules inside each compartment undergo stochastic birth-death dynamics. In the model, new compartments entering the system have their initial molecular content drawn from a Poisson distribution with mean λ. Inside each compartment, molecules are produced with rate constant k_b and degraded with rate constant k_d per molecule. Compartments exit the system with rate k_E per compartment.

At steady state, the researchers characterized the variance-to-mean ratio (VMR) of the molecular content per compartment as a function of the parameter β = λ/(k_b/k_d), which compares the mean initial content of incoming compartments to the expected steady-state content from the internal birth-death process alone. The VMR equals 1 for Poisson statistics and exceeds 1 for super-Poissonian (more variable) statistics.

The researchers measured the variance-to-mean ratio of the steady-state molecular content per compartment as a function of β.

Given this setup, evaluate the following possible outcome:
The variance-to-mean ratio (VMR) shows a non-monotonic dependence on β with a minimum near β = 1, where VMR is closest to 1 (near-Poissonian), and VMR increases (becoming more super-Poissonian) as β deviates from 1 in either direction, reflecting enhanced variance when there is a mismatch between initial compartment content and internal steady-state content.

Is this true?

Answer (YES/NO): YES